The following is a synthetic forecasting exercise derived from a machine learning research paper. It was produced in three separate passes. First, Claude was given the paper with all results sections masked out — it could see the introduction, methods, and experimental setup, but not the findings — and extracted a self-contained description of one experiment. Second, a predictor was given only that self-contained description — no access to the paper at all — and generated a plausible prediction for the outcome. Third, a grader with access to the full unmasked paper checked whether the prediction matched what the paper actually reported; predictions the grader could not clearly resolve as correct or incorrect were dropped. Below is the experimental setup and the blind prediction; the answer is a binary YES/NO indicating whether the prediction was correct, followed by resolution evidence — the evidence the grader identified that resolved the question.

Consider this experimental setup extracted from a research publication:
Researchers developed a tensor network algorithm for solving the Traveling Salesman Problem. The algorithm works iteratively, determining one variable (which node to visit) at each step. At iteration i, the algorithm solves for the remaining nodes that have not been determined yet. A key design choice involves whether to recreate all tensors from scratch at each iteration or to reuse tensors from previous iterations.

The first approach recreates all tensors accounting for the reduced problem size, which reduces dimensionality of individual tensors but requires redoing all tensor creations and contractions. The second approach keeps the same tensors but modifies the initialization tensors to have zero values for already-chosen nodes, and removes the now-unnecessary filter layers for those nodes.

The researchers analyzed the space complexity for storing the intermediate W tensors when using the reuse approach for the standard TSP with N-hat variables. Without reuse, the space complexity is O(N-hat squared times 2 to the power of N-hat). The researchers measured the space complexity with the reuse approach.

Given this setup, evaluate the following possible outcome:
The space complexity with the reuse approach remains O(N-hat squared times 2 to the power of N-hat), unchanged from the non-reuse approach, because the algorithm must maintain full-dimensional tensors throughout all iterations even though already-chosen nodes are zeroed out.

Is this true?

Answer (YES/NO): NO